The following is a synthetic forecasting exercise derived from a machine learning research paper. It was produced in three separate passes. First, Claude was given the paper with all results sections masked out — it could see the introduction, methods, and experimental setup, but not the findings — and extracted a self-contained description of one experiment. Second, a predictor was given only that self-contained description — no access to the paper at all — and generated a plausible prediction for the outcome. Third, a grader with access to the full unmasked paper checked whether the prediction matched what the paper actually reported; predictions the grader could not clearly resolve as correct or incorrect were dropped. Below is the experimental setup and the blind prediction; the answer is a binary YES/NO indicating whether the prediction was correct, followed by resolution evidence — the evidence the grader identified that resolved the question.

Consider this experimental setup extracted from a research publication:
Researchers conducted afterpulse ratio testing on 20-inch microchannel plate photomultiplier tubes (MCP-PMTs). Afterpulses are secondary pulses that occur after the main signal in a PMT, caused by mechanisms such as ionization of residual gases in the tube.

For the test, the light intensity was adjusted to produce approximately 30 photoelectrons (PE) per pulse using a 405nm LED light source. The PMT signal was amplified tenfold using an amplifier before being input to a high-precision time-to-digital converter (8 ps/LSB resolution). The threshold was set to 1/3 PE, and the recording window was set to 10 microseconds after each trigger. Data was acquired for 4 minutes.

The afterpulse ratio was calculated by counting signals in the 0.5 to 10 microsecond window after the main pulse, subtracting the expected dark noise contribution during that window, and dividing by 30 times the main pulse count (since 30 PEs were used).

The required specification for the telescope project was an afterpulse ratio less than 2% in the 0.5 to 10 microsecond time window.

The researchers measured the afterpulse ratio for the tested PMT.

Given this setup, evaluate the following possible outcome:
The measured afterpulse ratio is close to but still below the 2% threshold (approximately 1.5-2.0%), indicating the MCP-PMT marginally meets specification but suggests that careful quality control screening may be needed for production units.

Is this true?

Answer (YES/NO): NO